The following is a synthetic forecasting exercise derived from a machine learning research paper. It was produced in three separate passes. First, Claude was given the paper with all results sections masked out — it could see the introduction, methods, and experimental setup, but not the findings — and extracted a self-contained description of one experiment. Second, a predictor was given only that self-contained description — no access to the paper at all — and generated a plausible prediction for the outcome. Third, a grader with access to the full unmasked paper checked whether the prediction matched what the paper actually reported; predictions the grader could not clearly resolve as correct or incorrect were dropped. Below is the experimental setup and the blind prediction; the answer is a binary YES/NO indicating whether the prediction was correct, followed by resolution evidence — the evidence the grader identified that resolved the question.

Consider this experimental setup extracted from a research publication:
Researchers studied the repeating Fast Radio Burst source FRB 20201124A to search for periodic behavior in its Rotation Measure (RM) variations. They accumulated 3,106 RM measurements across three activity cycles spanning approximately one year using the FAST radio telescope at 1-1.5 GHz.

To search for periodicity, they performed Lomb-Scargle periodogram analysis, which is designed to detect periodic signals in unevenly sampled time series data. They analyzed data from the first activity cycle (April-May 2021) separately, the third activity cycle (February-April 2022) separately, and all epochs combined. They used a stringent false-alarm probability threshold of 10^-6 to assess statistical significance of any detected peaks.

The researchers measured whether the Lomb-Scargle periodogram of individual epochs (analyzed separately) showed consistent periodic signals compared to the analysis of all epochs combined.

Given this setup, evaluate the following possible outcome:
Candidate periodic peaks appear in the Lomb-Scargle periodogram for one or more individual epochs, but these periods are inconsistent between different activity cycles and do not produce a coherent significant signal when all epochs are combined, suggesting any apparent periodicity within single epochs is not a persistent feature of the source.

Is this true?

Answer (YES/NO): NO